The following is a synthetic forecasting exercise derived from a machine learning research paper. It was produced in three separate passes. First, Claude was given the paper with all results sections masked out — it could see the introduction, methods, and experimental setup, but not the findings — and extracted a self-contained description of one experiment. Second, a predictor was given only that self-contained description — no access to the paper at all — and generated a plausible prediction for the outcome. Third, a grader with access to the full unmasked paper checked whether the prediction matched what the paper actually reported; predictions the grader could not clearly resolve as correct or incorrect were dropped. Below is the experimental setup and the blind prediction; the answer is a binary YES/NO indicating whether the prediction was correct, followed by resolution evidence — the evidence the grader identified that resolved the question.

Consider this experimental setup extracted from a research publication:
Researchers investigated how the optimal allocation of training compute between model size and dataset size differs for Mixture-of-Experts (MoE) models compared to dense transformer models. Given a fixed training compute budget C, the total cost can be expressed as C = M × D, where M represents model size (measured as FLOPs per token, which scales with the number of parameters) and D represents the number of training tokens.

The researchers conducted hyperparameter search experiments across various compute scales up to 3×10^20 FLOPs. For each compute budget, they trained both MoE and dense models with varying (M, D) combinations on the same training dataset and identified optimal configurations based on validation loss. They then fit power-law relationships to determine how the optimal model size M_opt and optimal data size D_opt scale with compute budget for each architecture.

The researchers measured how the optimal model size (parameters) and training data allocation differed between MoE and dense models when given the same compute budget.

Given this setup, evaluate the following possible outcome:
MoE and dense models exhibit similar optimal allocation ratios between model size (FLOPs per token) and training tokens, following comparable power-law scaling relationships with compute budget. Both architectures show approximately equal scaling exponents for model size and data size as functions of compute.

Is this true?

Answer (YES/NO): NO